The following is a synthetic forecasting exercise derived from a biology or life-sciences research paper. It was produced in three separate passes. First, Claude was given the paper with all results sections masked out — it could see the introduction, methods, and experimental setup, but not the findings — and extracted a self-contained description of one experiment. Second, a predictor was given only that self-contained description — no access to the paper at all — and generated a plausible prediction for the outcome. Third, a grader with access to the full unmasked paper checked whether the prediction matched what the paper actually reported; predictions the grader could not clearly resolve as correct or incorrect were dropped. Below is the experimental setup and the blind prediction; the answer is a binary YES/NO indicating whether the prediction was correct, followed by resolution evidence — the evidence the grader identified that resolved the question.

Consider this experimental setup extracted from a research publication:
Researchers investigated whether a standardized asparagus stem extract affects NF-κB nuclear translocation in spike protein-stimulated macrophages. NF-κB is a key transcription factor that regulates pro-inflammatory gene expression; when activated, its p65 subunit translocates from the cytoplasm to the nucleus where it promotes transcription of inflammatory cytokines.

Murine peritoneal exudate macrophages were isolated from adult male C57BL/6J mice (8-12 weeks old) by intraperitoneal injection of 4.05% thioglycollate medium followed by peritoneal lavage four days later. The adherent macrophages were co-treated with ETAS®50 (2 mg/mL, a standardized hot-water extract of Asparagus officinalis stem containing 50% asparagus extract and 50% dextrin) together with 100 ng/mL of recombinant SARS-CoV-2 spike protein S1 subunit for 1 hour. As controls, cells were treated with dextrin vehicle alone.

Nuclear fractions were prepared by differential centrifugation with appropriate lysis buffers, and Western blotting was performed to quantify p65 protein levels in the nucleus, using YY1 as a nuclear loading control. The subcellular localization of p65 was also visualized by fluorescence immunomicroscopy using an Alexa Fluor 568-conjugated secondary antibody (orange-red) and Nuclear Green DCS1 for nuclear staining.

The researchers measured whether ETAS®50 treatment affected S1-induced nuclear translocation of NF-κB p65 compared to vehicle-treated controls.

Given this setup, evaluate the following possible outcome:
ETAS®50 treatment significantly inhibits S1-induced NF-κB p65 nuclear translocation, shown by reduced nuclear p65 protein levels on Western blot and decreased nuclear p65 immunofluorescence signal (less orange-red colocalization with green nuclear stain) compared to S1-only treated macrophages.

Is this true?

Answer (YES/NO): NO